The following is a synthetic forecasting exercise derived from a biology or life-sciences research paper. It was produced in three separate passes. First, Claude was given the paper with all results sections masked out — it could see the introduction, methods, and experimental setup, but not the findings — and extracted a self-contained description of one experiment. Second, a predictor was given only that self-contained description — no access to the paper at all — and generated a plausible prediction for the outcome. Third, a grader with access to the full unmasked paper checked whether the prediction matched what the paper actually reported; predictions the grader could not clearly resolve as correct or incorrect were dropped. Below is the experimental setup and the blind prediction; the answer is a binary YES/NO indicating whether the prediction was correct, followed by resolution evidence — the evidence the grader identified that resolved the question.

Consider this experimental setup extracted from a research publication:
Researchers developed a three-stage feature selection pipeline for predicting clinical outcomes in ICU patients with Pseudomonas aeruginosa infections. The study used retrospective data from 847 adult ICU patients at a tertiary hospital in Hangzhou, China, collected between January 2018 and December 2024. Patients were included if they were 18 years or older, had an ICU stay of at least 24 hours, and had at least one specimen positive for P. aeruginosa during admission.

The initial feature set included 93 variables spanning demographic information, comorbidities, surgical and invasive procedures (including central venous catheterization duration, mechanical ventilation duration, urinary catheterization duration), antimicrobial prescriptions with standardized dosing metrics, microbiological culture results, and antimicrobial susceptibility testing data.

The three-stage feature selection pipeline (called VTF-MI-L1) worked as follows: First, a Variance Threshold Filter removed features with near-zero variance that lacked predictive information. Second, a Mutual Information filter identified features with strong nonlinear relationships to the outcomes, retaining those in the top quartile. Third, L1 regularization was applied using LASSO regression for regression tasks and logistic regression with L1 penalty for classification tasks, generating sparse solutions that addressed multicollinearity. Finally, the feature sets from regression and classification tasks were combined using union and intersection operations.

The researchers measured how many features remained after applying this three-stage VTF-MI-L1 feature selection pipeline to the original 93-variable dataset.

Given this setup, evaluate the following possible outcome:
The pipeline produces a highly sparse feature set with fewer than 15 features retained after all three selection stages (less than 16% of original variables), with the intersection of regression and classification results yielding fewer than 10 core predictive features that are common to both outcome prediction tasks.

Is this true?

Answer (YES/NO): NO